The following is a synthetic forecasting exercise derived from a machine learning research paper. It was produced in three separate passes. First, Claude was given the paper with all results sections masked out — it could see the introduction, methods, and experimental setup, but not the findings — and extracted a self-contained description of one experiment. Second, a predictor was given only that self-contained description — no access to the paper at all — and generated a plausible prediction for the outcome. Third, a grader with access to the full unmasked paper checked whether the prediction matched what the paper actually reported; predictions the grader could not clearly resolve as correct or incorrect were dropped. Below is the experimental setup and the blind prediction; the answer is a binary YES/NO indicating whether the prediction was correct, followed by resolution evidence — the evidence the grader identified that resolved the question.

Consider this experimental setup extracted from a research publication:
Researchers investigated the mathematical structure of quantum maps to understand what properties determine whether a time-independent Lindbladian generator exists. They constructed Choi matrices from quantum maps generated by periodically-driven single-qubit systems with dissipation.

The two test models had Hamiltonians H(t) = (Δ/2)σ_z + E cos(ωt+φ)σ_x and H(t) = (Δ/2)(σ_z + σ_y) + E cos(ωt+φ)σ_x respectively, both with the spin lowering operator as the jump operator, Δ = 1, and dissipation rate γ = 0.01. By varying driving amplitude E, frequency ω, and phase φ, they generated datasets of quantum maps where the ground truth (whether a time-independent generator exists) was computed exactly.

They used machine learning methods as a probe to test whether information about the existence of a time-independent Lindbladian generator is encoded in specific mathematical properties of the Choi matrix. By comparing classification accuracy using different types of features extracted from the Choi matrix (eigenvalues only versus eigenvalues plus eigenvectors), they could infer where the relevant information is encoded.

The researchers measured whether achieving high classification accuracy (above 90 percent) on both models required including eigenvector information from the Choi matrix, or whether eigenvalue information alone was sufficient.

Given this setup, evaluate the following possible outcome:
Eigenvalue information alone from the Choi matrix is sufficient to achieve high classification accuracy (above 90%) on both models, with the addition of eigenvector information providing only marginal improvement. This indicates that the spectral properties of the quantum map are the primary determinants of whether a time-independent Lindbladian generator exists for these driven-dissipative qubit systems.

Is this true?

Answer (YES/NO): NO